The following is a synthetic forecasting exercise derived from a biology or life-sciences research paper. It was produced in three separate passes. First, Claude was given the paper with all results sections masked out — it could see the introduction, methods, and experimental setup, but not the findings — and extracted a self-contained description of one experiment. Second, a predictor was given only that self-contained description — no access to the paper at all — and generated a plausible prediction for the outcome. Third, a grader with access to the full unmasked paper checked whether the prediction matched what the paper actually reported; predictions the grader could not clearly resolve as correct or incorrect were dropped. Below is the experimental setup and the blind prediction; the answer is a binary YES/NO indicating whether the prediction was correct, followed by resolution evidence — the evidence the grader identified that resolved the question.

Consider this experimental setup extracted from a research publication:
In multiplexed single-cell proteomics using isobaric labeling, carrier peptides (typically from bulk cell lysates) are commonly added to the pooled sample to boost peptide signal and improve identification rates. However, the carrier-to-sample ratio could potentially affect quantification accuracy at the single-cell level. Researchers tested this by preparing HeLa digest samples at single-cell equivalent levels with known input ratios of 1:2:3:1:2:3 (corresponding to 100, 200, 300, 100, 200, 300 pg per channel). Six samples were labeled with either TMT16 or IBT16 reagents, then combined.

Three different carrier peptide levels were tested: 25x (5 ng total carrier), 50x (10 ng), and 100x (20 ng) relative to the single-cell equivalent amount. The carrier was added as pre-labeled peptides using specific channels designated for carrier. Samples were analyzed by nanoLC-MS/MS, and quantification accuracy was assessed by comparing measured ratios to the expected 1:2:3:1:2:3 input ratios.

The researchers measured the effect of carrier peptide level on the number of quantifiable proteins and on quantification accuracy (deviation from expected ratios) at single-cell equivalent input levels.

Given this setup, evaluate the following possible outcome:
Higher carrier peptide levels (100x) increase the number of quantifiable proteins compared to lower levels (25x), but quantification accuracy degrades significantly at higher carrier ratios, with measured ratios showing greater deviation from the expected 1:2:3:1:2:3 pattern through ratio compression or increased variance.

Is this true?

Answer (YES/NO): YES